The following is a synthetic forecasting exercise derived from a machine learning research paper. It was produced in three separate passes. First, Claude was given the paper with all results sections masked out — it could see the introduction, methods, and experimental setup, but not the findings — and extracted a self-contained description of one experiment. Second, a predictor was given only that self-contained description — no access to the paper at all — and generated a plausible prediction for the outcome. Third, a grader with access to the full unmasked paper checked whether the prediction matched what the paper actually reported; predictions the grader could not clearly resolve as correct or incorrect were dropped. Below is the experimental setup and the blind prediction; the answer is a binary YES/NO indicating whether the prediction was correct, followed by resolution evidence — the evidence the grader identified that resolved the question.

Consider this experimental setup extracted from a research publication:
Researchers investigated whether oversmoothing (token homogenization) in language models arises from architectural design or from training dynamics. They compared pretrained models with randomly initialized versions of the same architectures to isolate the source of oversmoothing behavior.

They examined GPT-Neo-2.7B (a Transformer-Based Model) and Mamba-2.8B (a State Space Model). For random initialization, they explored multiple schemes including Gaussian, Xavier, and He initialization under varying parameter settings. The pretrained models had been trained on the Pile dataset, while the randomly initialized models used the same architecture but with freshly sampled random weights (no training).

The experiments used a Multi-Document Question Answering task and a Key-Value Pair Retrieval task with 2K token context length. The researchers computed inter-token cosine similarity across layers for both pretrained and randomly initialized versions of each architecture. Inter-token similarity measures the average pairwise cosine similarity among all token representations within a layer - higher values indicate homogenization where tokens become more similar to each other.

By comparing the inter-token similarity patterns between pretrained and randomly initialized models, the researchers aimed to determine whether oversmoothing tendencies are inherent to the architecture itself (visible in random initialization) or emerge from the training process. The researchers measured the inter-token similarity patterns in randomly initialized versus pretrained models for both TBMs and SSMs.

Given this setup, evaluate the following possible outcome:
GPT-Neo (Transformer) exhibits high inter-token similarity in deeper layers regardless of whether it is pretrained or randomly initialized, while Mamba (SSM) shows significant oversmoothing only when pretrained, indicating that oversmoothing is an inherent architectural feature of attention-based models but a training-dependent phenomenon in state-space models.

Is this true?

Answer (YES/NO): YES